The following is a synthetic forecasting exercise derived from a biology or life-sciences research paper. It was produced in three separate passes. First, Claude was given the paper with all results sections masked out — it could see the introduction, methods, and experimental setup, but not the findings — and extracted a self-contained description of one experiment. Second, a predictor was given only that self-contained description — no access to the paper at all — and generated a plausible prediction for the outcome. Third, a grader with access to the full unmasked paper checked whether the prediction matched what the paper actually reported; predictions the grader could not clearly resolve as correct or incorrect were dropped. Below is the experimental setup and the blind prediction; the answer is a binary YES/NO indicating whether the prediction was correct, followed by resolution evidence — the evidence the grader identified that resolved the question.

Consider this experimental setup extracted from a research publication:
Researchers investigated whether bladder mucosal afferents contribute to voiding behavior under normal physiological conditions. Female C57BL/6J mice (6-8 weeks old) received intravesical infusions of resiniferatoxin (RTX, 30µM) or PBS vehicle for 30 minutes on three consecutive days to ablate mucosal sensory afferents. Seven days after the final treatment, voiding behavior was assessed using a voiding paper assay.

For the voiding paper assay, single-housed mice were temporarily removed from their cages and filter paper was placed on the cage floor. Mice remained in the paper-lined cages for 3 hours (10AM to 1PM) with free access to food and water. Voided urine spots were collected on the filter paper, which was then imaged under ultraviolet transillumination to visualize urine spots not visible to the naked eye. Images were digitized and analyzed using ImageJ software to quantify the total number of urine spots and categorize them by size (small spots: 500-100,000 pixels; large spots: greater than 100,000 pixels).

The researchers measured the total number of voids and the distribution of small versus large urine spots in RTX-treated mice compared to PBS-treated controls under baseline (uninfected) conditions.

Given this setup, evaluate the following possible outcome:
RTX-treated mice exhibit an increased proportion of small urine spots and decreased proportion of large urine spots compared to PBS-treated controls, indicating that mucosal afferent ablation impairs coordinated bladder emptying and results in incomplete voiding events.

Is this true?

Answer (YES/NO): NO